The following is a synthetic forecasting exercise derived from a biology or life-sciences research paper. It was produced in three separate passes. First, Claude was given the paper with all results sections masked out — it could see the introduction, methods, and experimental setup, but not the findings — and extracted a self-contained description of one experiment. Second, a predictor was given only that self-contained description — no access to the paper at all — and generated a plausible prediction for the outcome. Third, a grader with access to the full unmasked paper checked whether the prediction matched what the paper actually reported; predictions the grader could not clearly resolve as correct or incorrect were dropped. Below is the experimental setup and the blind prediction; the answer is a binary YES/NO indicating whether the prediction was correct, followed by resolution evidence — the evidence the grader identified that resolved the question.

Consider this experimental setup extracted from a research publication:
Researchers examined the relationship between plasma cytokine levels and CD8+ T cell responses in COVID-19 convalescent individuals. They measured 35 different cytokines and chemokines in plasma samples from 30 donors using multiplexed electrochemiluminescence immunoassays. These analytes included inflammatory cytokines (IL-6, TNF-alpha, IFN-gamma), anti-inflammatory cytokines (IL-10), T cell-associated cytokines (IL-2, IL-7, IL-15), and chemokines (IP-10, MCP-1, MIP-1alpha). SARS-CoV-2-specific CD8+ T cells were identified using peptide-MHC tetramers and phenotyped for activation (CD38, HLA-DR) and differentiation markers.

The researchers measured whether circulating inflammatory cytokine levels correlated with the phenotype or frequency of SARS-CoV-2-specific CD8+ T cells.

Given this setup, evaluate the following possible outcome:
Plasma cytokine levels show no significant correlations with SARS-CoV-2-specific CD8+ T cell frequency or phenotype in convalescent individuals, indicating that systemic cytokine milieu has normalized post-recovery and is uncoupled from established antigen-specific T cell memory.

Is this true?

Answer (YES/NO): YES